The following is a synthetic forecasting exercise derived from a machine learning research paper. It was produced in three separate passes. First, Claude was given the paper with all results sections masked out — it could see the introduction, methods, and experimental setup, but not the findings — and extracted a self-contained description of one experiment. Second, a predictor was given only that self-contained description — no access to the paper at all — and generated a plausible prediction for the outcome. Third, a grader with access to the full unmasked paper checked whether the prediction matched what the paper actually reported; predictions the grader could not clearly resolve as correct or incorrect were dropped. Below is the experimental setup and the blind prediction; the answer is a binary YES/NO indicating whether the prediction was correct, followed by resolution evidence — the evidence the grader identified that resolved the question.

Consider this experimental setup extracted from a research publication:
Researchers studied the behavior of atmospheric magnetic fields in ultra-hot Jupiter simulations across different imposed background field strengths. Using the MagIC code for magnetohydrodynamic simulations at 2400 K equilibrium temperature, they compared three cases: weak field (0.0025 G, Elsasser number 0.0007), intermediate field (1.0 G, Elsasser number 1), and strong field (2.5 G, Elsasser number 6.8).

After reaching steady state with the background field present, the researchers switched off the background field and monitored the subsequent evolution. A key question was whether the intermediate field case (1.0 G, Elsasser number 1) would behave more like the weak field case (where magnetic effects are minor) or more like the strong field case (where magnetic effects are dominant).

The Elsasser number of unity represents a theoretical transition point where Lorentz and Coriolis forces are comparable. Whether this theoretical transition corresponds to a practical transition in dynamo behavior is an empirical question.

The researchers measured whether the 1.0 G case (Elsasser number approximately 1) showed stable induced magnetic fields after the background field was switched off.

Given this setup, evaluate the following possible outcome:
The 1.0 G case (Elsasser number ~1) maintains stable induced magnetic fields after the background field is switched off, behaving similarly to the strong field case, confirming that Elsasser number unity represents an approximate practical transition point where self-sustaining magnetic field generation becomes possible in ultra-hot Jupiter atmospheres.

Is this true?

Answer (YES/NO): NO